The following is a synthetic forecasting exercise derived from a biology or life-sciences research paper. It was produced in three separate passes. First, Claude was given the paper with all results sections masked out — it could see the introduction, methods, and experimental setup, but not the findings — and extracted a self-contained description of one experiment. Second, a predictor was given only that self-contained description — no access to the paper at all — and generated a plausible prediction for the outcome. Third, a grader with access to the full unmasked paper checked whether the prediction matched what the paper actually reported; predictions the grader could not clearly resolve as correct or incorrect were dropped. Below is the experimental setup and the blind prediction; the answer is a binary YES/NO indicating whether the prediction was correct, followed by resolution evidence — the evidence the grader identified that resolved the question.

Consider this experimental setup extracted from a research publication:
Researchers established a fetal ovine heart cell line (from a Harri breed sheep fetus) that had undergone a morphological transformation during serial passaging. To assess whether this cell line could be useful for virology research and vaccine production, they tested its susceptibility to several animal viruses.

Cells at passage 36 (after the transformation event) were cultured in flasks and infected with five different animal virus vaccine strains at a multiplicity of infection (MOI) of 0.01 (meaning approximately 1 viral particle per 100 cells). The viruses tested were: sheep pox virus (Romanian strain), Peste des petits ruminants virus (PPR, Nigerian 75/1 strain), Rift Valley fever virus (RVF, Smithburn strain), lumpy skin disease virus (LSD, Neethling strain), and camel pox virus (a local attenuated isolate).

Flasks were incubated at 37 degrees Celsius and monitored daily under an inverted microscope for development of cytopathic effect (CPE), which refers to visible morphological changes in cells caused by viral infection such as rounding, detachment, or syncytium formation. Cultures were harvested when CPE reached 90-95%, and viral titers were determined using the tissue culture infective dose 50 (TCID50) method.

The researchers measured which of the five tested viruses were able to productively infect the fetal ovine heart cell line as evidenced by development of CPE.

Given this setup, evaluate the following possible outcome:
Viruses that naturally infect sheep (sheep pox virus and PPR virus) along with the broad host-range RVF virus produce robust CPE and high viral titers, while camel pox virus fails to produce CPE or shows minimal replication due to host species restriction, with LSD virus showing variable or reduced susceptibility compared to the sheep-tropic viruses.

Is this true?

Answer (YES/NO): NO